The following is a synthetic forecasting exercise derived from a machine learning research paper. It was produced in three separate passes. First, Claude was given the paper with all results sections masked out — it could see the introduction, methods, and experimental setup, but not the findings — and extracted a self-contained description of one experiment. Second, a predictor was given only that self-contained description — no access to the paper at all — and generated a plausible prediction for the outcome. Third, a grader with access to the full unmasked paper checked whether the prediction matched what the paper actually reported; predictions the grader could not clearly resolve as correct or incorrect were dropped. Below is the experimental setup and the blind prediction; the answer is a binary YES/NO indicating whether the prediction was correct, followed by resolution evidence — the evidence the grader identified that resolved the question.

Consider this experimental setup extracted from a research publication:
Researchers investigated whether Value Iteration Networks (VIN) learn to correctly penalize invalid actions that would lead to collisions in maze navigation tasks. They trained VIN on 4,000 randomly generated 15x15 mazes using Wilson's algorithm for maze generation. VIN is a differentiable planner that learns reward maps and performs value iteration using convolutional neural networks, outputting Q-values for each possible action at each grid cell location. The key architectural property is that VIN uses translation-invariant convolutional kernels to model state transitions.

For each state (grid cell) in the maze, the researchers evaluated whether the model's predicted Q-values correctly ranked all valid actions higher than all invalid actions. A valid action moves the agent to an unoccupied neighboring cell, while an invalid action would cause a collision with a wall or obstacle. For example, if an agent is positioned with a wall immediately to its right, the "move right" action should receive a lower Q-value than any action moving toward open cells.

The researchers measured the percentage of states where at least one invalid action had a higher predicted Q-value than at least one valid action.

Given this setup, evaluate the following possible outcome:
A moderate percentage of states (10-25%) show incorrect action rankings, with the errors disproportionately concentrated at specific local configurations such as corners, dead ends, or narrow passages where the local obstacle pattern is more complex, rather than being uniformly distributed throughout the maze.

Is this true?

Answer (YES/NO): NO